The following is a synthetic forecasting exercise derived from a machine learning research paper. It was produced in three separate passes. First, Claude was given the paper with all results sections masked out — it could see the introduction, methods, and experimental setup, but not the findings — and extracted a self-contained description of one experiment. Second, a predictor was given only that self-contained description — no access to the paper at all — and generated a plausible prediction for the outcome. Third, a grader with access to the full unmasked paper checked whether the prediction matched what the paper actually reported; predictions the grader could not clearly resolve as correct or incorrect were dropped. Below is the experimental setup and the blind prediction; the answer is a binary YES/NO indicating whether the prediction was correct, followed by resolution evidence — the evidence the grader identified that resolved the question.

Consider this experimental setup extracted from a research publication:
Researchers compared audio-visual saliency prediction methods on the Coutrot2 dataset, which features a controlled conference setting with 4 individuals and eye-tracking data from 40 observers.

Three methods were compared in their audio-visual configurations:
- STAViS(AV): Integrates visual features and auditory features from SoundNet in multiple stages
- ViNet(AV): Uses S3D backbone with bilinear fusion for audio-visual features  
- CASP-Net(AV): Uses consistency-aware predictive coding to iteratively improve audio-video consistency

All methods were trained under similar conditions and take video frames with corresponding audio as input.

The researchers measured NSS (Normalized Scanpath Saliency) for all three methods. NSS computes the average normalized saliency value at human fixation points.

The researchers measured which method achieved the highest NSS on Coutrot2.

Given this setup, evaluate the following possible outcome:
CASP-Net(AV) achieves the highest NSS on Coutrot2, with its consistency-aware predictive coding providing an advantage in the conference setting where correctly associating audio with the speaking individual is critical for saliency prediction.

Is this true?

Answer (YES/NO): YES